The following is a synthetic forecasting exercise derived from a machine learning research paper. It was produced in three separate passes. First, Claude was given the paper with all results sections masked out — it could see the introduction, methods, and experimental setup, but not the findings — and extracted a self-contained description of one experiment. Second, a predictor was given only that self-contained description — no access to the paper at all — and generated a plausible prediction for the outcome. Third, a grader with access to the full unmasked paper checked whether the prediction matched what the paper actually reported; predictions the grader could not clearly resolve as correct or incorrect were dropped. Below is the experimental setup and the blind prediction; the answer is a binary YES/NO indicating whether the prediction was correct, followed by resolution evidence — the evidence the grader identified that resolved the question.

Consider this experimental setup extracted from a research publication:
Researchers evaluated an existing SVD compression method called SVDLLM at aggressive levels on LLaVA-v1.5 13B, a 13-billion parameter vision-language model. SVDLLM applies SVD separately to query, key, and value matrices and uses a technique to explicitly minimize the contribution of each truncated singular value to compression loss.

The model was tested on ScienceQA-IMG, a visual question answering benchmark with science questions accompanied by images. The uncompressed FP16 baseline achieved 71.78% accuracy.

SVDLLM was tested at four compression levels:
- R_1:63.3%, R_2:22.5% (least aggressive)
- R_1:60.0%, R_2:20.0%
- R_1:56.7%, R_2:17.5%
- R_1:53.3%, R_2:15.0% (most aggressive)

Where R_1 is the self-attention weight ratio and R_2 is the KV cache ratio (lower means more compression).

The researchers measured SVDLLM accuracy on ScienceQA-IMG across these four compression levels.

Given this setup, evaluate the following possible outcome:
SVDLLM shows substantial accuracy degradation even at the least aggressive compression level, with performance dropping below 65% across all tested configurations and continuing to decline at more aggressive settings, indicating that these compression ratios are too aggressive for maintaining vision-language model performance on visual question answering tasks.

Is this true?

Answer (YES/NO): NO